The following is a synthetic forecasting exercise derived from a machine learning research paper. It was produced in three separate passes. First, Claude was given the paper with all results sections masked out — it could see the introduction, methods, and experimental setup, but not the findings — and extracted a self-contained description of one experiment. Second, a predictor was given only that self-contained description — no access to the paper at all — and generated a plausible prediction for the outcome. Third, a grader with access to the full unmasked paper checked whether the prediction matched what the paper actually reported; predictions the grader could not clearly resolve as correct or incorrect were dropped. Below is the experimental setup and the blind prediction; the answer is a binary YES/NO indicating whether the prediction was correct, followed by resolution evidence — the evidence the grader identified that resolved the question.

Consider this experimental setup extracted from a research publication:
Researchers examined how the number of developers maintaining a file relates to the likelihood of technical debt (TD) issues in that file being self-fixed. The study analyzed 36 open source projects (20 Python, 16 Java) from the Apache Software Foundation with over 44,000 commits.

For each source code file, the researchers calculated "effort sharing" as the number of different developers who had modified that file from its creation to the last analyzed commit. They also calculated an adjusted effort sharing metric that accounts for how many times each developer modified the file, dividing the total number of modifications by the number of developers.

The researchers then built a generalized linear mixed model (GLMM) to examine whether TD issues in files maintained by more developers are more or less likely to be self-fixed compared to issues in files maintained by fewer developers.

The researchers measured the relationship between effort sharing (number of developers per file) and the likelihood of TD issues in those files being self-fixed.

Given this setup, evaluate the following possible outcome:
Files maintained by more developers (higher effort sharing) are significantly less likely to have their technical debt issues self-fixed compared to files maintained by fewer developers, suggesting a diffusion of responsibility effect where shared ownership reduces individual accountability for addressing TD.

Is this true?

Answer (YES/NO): YES